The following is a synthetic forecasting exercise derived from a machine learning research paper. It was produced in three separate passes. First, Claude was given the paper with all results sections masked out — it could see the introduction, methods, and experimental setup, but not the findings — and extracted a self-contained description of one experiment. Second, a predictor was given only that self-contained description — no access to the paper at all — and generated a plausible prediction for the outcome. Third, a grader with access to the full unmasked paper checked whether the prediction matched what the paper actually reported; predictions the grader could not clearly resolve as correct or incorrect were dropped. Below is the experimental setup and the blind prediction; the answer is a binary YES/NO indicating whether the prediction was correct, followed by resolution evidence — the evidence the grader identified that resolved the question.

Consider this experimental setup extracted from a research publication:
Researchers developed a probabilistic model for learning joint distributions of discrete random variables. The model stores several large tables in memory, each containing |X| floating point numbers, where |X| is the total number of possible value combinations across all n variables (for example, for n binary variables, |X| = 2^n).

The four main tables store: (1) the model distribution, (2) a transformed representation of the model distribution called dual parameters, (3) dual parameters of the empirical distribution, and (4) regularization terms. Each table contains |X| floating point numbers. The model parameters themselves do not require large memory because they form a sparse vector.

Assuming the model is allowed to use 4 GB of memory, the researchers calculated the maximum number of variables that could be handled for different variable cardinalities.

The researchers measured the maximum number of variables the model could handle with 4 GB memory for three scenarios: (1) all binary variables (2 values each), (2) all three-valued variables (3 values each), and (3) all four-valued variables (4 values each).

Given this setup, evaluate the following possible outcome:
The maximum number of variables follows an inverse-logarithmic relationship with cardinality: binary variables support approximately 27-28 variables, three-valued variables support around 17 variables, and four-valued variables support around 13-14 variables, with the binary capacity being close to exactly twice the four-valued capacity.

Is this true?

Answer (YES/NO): NO